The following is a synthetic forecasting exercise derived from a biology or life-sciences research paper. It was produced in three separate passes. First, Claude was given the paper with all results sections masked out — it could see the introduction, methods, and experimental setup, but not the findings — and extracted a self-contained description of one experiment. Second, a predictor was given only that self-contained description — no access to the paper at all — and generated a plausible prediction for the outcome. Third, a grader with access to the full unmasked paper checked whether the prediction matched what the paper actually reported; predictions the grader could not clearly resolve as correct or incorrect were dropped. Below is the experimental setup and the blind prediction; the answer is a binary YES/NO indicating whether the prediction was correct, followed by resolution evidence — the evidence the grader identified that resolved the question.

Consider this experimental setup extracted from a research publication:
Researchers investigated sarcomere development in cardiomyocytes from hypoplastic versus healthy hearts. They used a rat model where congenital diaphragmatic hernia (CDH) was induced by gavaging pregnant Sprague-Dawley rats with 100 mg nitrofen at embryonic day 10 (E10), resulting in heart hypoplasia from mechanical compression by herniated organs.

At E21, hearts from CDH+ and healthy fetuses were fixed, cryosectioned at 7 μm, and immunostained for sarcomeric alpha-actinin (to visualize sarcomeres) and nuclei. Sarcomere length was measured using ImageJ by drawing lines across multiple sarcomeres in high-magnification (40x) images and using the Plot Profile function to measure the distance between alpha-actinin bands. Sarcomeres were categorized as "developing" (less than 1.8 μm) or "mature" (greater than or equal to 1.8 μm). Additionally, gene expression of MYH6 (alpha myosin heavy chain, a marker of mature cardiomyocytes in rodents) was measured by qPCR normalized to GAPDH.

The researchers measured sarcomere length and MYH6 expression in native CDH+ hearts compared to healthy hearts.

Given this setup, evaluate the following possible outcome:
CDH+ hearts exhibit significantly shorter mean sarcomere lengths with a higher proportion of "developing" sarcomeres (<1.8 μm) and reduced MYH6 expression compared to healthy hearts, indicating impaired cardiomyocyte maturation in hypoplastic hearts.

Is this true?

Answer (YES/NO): YES